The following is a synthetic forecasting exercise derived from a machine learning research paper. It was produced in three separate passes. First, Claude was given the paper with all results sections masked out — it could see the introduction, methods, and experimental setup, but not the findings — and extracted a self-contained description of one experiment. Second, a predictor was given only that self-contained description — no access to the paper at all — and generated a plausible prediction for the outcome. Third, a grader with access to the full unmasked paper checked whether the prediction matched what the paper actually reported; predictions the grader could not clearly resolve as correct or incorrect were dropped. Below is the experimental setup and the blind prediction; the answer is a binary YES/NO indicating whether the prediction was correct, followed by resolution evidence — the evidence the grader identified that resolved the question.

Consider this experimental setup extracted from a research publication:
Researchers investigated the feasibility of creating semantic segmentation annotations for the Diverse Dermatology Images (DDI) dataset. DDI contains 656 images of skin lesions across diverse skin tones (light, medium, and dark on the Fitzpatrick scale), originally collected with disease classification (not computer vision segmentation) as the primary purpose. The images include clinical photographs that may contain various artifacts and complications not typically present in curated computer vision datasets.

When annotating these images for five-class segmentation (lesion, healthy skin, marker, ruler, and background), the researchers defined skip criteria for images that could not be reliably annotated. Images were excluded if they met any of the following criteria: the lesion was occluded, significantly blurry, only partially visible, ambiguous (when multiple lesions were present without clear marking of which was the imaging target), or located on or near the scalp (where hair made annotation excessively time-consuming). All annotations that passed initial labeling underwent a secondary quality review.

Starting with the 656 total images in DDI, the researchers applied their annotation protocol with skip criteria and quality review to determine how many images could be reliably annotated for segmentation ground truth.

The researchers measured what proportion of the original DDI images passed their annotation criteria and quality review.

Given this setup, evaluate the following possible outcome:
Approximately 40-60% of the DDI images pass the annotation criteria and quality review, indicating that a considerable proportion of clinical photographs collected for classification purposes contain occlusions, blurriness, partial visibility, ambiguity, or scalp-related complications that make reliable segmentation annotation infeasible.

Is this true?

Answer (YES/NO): YES